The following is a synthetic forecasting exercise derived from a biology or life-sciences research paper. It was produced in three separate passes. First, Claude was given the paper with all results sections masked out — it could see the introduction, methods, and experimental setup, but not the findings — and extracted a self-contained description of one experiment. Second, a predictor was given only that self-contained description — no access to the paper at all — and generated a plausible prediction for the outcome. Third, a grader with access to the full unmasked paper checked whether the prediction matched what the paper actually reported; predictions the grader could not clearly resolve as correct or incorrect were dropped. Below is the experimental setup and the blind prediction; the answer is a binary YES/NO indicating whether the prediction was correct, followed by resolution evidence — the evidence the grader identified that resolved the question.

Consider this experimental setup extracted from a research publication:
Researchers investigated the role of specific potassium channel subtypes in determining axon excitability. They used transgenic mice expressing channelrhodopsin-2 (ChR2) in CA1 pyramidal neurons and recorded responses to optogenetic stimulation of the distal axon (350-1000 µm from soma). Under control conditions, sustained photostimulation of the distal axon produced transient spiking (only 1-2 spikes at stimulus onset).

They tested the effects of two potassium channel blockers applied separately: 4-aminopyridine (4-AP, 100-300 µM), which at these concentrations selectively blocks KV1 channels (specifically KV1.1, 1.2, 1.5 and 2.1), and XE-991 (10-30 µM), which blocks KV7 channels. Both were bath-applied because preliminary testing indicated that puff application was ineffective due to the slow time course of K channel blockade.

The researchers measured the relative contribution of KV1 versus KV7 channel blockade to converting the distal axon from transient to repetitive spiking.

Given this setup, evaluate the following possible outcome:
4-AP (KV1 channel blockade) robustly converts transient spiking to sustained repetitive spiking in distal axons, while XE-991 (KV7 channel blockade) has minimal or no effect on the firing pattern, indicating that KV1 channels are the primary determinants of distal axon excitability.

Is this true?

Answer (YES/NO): YES